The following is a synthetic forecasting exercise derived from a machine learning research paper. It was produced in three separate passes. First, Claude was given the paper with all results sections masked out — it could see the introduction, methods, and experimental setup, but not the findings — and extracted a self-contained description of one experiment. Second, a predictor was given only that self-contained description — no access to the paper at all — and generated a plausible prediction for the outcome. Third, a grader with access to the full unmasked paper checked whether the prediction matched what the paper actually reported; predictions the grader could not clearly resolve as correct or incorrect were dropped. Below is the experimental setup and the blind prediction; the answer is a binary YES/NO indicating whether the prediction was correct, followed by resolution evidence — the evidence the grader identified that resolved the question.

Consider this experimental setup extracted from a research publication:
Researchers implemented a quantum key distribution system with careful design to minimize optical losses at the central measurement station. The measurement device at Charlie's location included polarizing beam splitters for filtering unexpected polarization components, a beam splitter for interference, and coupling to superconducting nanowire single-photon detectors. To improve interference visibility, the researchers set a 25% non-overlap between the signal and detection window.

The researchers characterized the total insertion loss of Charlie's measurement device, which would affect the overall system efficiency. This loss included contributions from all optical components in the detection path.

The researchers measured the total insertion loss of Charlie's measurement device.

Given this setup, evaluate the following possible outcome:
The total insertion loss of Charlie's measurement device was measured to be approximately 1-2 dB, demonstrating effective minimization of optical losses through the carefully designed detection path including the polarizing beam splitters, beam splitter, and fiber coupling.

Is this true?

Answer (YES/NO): YES